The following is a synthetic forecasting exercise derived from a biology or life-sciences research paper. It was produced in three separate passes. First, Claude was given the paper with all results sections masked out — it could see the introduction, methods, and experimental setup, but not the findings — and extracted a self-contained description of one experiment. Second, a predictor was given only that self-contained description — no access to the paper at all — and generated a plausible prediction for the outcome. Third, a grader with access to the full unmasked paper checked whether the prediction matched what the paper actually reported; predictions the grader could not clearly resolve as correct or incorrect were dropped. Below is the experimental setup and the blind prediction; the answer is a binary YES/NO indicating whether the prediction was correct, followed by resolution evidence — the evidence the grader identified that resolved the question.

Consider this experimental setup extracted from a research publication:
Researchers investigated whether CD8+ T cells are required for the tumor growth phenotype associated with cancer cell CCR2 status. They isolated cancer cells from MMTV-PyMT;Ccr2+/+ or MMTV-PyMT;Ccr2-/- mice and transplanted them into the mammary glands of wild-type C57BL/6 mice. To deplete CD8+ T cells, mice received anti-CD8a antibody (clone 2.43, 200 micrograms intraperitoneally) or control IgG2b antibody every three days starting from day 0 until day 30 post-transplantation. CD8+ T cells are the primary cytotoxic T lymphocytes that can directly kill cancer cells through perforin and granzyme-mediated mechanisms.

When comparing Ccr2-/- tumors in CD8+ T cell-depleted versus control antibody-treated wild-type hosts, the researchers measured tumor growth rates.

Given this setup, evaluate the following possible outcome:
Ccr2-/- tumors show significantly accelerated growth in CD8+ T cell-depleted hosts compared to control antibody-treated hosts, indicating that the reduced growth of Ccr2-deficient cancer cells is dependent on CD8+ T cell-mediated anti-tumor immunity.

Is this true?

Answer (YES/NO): YES